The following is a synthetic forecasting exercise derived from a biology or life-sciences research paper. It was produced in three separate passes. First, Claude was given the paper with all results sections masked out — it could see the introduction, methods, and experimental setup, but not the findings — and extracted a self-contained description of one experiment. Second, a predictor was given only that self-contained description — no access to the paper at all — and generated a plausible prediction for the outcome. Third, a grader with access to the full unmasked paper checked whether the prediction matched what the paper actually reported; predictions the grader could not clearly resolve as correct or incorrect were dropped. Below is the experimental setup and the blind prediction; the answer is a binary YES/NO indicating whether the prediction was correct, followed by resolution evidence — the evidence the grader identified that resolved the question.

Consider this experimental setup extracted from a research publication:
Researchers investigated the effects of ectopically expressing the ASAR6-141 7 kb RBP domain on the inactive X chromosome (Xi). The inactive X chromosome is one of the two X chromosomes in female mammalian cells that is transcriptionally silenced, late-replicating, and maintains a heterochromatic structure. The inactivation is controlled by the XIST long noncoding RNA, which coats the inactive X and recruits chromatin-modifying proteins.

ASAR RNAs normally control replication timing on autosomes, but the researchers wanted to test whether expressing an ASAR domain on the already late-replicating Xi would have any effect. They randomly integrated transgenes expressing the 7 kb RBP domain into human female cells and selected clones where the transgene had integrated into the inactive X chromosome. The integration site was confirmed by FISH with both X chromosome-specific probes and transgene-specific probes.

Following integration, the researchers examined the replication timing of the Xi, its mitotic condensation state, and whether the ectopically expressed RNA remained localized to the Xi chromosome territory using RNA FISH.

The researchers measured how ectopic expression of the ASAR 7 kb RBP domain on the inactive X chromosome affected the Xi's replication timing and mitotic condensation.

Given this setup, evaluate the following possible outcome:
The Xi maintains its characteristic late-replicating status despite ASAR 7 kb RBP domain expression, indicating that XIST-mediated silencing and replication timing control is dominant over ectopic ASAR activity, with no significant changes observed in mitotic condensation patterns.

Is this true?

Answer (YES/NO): NO